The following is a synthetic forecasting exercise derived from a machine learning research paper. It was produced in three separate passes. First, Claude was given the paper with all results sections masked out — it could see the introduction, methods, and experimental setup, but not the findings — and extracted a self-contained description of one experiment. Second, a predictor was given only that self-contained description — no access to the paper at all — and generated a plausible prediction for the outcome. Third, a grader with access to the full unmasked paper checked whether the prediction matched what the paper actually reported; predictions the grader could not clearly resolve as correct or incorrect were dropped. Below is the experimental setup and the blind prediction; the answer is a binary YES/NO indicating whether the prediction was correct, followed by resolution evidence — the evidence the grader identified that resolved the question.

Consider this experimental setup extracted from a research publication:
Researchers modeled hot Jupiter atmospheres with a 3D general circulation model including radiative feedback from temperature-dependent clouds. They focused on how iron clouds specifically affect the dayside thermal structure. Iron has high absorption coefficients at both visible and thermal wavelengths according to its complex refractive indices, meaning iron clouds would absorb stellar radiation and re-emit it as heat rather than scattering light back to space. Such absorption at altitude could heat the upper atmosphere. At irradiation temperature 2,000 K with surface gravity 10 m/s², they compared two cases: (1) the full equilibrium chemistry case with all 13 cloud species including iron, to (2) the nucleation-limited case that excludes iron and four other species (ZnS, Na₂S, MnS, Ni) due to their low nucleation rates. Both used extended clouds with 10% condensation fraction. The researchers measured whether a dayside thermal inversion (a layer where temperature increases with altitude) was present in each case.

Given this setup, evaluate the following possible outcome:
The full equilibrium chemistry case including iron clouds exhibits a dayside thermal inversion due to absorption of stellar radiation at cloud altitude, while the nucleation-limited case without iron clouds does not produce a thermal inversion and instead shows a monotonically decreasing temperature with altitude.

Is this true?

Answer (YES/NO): NO